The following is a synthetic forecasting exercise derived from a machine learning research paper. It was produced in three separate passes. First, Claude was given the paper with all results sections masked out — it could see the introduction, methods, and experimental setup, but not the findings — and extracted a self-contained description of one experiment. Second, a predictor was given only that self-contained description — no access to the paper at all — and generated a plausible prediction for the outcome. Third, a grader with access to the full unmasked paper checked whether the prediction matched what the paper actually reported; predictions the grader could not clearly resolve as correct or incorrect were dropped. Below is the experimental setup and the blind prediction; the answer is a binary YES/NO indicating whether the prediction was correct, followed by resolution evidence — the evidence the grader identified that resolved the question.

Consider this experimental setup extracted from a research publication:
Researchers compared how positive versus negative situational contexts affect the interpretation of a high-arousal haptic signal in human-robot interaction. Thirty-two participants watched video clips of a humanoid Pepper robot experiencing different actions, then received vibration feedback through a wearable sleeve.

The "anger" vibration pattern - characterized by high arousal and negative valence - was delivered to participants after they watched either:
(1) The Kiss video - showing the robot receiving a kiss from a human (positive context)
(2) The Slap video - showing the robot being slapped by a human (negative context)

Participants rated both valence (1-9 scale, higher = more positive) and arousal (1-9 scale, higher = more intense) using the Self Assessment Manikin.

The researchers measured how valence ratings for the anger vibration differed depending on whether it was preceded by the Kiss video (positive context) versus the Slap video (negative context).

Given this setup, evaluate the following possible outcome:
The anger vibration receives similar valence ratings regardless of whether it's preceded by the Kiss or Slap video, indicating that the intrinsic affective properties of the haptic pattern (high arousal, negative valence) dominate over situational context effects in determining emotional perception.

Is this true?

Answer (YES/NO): NO